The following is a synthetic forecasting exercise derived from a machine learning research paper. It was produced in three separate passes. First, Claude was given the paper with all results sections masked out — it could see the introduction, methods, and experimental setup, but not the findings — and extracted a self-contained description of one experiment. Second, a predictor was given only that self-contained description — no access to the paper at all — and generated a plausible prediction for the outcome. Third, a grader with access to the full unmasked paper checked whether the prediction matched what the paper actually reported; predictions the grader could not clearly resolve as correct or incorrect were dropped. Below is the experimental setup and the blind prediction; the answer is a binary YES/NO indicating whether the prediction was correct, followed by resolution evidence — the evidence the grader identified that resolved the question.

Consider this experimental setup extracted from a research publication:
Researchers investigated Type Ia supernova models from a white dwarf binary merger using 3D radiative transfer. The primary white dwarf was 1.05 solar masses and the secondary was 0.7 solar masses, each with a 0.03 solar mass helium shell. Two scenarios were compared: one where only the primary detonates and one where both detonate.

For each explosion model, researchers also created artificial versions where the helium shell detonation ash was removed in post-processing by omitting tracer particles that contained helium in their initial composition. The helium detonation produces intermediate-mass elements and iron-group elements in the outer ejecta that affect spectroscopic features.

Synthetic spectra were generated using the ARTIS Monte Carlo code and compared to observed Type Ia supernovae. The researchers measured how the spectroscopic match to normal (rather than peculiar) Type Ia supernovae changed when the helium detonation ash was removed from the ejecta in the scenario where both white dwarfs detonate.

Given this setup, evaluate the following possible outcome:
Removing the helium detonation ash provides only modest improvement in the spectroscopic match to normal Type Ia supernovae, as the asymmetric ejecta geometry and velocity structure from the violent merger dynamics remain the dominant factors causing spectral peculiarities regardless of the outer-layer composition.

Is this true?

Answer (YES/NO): NO